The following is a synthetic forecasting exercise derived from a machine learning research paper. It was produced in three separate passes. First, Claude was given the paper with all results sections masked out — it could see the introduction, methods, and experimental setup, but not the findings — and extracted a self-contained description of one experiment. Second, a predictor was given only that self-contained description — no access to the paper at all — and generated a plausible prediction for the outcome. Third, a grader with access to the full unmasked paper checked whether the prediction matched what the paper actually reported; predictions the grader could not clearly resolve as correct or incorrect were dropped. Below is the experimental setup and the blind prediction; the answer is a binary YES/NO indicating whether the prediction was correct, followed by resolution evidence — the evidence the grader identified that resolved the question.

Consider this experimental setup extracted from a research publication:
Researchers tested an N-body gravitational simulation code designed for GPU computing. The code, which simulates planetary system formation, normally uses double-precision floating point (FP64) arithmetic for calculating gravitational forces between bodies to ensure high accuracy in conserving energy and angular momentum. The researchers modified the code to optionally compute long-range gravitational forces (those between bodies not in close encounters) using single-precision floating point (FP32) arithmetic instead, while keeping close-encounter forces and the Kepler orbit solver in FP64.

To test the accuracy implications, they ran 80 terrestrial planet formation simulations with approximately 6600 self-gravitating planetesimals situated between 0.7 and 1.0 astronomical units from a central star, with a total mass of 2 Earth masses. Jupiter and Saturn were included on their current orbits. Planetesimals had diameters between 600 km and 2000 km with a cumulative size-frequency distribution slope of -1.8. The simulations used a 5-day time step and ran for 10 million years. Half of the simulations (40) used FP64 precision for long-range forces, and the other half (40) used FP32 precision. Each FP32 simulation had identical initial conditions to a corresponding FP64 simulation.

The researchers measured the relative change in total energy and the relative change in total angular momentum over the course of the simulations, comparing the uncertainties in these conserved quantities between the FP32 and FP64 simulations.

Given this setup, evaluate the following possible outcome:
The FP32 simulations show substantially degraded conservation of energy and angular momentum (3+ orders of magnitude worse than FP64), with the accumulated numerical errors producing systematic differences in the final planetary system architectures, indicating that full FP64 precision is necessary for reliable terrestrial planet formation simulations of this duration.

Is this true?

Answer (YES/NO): NO